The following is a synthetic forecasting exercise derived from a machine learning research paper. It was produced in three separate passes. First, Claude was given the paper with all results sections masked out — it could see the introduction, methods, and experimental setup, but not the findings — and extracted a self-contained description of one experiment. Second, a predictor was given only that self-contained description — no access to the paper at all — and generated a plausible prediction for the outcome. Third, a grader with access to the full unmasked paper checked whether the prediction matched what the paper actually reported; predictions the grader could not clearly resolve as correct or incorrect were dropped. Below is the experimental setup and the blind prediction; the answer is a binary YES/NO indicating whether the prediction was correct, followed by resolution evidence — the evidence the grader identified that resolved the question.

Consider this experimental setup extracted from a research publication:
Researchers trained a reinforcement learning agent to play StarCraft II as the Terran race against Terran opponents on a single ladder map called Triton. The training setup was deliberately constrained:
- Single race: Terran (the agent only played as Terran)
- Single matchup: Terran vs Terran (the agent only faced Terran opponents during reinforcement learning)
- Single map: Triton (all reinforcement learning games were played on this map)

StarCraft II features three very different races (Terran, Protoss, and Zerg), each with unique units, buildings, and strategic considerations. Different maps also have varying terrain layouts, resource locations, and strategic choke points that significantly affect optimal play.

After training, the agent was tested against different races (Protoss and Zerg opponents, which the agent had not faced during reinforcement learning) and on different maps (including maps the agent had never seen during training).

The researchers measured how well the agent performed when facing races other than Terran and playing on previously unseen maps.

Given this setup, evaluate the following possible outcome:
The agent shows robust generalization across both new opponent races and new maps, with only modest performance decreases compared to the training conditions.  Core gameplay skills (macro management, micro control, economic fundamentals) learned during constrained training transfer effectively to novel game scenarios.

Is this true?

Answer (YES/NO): YES